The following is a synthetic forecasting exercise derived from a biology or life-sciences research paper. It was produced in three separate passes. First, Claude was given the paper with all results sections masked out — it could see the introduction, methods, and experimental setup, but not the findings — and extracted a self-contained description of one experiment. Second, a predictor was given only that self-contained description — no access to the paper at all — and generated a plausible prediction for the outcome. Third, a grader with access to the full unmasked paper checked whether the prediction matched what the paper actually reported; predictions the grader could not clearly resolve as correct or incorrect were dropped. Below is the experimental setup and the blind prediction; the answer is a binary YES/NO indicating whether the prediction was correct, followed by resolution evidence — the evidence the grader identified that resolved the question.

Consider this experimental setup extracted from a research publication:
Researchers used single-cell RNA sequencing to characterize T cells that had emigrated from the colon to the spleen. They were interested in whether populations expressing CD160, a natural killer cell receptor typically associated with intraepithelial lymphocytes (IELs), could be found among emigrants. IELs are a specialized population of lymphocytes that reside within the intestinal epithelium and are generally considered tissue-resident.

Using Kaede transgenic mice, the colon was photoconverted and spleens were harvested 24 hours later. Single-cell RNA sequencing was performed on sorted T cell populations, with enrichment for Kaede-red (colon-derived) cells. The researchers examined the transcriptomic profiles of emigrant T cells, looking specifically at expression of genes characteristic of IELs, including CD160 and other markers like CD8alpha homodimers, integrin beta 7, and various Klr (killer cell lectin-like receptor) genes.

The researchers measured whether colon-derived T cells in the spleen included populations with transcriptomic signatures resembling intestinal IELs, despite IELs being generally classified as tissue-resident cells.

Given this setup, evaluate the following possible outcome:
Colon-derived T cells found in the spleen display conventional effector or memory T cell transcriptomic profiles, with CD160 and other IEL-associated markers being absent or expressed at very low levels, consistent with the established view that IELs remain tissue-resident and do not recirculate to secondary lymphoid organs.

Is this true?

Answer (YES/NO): NO